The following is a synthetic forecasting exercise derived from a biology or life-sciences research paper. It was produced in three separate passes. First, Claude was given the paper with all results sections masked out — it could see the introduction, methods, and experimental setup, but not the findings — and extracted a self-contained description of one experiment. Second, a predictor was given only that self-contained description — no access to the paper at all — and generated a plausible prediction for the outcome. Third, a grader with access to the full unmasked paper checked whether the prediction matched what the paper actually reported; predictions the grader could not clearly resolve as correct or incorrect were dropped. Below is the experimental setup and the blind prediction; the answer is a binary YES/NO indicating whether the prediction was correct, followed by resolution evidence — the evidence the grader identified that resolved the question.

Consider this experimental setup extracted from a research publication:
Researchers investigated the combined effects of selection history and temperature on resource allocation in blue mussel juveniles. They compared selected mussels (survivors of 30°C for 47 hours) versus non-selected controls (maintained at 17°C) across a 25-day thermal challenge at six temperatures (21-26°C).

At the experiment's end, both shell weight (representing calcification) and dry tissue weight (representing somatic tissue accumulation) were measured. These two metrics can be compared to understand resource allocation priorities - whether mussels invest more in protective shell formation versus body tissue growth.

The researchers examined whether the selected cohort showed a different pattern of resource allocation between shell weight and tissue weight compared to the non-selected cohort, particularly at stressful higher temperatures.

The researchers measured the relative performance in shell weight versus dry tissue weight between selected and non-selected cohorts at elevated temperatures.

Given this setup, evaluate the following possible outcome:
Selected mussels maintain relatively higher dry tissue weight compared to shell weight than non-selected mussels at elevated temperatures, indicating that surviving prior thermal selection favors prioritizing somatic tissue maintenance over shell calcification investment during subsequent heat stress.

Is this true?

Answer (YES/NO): NO